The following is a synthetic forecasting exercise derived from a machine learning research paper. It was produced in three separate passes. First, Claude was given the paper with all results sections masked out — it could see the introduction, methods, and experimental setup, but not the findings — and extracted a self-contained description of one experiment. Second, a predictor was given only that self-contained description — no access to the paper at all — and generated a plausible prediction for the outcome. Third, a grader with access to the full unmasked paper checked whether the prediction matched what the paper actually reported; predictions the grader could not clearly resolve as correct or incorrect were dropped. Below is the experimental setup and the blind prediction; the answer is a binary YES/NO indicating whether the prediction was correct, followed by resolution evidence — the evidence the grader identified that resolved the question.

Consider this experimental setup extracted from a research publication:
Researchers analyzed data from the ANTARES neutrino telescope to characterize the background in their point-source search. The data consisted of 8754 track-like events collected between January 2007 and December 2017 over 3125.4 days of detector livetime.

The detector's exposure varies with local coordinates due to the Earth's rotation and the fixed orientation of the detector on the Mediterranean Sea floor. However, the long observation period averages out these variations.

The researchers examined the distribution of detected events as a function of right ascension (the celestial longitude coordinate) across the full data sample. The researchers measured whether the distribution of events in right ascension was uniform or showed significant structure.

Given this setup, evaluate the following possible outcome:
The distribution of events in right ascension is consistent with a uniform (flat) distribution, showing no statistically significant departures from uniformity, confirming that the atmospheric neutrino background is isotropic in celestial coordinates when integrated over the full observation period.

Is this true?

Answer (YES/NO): YES